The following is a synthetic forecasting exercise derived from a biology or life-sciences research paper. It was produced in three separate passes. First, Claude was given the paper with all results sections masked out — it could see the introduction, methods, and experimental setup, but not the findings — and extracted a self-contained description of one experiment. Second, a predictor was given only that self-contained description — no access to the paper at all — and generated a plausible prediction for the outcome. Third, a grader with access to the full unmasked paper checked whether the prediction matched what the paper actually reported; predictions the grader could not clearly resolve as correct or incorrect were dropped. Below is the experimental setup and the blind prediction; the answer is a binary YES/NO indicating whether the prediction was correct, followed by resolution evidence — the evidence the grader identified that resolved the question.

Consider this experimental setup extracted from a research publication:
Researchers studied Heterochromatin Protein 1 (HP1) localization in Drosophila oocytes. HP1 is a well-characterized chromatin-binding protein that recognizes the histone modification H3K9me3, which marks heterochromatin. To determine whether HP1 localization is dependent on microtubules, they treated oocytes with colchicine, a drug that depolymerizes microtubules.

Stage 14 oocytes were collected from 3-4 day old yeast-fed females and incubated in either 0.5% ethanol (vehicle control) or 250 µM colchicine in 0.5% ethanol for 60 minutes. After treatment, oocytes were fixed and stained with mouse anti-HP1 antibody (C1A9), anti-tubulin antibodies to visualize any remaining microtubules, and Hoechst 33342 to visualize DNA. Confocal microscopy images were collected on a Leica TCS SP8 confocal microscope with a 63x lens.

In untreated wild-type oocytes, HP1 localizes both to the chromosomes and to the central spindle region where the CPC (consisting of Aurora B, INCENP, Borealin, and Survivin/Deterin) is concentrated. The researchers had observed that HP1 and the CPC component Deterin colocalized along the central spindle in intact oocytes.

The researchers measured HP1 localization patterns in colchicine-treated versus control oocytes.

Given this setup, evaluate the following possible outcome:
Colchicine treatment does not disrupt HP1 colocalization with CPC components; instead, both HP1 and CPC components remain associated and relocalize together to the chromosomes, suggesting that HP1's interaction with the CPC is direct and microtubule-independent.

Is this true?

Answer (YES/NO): NO